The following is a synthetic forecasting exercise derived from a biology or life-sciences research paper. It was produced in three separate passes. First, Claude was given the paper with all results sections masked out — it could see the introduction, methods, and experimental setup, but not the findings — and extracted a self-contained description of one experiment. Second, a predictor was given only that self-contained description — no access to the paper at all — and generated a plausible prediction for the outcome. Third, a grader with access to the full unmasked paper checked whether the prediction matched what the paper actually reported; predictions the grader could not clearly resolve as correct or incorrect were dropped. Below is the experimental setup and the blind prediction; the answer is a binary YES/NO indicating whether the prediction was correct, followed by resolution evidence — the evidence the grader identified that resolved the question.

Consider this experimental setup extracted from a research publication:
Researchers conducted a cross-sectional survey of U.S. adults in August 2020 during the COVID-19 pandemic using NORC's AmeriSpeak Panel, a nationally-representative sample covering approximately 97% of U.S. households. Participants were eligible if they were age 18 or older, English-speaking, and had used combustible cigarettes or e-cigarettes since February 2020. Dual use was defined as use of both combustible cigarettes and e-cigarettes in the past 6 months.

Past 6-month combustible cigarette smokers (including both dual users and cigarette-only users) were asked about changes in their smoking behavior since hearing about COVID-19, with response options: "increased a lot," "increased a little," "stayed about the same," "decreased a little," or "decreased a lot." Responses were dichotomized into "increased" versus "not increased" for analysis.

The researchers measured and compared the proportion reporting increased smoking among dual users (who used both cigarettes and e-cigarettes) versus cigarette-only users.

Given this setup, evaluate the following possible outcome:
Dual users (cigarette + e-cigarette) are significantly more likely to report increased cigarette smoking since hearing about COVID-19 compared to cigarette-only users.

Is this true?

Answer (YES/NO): NO